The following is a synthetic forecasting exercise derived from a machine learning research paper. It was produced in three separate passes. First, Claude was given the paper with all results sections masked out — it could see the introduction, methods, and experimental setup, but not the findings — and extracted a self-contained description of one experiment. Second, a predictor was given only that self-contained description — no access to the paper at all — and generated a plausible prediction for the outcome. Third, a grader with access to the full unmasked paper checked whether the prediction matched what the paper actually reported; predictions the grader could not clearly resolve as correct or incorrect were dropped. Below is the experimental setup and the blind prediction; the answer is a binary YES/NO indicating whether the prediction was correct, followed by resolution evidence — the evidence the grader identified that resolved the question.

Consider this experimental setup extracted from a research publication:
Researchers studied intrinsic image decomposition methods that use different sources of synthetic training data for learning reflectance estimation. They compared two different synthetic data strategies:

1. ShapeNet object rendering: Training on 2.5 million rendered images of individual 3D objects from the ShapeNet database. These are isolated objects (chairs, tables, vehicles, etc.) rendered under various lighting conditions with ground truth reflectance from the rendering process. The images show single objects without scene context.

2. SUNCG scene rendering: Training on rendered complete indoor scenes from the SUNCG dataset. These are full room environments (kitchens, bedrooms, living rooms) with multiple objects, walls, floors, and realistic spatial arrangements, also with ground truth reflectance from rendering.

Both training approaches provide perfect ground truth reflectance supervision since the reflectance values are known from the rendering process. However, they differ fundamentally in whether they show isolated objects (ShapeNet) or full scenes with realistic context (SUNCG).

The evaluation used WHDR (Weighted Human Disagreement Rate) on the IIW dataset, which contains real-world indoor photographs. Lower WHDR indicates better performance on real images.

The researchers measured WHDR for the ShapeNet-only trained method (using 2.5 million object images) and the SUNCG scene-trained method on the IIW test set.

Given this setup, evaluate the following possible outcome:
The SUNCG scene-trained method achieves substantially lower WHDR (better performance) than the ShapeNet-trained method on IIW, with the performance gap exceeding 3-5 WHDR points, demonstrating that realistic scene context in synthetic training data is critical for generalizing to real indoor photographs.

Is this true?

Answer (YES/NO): YES